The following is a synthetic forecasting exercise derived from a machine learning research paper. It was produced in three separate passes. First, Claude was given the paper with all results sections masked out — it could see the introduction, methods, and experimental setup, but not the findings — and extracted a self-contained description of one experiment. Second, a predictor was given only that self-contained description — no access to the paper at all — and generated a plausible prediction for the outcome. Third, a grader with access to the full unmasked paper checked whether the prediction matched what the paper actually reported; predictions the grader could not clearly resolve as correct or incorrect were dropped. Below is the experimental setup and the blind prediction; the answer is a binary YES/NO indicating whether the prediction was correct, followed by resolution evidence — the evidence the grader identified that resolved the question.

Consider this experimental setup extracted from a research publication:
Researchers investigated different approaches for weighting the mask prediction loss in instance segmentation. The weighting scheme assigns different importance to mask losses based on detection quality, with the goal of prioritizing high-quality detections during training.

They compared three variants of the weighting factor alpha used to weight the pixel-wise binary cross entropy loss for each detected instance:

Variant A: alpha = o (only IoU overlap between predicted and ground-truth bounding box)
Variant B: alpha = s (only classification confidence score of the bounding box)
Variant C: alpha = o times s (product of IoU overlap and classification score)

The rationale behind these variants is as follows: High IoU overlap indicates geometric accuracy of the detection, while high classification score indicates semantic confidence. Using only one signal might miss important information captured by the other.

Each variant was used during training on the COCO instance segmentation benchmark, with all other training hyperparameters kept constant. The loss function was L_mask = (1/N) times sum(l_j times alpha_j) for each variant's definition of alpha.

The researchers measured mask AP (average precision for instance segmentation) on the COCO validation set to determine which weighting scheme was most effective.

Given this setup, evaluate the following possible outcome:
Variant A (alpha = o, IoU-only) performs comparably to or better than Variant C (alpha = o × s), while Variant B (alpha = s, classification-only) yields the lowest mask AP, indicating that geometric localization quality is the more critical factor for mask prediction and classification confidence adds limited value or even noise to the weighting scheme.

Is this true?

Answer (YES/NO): NO